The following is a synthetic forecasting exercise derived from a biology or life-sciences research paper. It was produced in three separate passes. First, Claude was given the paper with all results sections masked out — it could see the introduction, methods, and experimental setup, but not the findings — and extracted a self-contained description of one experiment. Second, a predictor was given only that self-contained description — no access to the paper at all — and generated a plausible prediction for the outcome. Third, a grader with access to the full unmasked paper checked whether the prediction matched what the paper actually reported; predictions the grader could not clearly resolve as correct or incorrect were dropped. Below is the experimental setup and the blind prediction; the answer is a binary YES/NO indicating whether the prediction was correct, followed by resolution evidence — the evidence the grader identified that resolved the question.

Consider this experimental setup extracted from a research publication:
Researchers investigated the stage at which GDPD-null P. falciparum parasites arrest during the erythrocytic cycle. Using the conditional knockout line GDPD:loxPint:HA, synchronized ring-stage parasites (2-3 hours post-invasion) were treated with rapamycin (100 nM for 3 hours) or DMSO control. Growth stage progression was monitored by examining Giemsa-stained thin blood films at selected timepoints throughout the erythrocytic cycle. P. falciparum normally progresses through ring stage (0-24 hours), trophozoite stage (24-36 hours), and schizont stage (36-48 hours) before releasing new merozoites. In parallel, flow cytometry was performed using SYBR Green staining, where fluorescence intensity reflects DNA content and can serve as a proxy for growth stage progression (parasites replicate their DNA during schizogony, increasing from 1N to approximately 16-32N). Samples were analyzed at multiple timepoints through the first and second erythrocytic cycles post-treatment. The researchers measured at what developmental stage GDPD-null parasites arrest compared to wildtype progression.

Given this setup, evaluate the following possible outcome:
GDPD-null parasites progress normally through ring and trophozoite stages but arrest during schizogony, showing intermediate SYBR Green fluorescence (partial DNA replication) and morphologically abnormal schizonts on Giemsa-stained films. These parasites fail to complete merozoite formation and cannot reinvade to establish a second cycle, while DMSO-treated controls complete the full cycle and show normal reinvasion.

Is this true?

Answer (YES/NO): NO